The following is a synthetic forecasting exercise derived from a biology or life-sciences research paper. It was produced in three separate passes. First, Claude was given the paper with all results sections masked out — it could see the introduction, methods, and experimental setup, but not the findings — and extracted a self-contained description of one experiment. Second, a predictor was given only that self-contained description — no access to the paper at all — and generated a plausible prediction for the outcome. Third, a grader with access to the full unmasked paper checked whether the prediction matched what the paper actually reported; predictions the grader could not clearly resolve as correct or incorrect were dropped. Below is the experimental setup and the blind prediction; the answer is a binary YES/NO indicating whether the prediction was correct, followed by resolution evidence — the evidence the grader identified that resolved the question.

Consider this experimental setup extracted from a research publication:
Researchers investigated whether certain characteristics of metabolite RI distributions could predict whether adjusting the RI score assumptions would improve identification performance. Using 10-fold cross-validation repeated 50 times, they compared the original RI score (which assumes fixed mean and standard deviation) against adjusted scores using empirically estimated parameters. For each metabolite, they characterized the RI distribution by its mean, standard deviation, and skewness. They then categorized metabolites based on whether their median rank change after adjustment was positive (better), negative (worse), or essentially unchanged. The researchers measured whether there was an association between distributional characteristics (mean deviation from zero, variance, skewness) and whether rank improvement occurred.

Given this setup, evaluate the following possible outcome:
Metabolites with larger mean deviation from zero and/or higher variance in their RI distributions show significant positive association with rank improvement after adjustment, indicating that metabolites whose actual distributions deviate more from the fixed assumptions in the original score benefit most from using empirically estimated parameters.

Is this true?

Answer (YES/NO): NO